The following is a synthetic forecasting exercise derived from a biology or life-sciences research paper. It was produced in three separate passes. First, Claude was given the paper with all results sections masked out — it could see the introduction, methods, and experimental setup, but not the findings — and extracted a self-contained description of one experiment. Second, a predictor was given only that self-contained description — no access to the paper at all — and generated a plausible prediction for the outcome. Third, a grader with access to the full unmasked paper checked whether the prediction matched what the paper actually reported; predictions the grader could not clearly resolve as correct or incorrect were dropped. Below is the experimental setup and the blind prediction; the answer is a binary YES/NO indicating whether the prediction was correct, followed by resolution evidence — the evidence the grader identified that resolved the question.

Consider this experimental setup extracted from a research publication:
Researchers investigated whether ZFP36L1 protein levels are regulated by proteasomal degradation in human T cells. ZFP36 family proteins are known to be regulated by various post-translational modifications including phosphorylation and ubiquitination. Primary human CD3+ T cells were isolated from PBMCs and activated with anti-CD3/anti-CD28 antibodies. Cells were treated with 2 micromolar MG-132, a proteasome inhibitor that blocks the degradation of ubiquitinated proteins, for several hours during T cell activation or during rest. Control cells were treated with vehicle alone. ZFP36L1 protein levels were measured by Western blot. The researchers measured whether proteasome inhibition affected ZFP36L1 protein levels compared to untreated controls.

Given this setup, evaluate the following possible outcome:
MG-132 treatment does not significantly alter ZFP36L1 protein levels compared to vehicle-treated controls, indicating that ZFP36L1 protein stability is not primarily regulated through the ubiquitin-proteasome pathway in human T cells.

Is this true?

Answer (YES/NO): YES